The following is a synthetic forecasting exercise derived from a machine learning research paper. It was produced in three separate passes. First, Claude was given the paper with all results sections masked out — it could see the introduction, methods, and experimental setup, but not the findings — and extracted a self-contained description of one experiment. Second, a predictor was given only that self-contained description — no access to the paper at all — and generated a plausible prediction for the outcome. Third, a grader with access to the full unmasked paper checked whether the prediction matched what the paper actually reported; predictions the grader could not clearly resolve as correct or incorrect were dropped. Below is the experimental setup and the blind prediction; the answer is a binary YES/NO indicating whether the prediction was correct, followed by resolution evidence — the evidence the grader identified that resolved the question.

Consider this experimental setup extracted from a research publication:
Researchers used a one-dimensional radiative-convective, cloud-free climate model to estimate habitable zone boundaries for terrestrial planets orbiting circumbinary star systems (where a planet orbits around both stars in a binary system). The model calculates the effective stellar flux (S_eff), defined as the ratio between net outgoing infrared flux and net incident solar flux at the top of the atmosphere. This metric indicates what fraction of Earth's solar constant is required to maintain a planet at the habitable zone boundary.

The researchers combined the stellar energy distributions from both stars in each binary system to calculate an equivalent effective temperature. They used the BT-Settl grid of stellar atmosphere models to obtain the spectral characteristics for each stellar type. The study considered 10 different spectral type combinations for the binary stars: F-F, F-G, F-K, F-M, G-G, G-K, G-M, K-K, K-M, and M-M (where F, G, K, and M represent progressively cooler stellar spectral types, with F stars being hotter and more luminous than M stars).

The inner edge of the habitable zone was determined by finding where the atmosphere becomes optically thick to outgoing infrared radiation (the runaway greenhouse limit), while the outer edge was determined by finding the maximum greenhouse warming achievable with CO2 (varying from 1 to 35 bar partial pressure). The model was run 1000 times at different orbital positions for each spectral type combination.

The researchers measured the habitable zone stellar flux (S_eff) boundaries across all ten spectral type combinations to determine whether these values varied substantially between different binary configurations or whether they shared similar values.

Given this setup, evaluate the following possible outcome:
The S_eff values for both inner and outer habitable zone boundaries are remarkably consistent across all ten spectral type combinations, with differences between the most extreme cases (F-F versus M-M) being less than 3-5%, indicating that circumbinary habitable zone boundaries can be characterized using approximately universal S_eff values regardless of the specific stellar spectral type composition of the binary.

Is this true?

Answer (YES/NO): NO